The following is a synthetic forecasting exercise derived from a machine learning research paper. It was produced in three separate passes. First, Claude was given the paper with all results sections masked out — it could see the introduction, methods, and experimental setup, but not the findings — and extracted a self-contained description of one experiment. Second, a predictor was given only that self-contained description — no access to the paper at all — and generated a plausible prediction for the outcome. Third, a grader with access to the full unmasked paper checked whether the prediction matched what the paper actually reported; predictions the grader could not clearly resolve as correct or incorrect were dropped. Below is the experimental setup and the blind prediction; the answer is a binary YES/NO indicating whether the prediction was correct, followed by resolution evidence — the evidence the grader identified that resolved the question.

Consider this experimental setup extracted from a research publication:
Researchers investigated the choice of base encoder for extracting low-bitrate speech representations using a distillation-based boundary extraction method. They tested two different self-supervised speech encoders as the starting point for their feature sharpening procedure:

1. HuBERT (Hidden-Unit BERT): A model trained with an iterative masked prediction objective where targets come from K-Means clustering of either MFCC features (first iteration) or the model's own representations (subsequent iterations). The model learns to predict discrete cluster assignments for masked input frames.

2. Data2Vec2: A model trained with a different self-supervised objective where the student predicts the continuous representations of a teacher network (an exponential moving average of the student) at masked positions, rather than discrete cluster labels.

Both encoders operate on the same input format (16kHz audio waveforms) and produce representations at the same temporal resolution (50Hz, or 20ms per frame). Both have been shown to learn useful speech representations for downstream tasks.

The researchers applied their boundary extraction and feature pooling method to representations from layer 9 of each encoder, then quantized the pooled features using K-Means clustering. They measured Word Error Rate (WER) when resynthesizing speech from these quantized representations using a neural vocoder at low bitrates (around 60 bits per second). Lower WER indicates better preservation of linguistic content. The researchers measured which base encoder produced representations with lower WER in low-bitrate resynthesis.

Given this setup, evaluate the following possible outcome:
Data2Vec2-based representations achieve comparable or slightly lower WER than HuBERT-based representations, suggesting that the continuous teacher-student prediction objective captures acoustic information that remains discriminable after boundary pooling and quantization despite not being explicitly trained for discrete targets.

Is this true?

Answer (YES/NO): NO